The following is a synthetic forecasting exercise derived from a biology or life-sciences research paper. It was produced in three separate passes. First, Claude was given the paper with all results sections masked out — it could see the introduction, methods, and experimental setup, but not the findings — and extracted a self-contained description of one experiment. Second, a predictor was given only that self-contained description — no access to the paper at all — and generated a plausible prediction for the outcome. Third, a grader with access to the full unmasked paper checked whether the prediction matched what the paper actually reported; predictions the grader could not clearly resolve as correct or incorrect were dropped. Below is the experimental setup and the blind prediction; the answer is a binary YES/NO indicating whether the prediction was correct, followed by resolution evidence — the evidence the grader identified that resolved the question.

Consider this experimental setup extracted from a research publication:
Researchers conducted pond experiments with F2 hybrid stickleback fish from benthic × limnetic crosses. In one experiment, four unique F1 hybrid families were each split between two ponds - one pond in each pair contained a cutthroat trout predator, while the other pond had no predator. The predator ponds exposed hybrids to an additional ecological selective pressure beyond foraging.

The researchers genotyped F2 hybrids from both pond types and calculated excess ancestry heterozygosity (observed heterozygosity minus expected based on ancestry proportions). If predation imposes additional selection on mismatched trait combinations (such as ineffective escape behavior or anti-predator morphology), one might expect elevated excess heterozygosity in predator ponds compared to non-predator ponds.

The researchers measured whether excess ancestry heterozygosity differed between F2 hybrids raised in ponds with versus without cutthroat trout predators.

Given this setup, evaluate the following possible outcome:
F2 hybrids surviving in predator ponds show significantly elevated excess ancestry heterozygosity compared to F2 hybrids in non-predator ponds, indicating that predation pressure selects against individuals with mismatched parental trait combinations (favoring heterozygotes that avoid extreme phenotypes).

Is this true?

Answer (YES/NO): NO